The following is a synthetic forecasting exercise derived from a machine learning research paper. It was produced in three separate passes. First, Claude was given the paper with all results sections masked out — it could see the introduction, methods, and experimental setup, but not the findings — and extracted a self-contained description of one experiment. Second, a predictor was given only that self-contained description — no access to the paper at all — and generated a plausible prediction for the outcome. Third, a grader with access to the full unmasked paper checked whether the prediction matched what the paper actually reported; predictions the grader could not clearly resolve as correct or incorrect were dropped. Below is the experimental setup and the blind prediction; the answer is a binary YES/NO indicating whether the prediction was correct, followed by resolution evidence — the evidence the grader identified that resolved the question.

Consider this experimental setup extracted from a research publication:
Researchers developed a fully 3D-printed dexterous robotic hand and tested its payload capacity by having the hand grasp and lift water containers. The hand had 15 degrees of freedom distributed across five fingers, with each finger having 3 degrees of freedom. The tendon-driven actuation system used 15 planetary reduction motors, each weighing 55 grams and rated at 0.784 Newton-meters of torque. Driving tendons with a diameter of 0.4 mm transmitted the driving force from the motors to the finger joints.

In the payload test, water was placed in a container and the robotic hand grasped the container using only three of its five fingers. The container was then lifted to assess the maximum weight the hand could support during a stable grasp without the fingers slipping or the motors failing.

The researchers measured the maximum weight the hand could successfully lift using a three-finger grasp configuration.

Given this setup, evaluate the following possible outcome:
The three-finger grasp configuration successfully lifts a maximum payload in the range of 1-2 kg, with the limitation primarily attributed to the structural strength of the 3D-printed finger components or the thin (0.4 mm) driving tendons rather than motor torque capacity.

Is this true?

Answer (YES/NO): NO